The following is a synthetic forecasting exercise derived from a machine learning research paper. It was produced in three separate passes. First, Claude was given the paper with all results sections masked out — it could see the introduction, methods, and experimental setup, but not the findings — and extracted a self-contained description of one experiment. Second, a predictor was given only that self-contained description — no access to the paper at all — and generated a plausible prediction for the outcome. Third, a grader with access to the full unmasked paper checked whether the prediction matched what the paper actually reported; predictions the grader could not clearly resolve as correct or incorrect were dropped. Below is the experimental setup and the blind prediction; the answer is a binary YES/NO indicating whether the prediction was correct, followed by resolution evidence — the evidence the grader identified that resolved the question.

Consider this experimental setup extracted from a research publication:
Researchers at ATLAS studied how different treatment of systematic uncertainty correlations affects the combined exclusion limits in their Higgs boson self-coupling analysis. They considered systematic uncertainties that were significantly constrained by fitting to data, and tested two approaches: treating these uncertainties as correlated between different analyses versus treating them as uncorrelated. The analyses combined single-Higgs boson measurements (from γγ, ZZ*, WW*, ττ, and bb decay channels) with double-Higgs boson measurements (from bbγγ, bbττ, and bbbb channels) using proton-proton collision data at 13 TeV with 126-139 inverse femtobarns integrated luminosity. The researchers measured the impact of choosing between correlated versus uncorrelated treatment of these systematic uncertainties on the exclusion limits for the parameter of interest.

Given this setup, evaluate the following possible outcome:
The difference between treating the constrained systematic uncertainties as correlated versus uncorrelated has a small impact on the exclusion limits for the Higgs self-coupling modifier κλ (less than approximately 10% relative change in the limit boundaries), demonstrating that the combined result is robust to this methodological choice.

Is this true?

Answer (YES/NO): YES